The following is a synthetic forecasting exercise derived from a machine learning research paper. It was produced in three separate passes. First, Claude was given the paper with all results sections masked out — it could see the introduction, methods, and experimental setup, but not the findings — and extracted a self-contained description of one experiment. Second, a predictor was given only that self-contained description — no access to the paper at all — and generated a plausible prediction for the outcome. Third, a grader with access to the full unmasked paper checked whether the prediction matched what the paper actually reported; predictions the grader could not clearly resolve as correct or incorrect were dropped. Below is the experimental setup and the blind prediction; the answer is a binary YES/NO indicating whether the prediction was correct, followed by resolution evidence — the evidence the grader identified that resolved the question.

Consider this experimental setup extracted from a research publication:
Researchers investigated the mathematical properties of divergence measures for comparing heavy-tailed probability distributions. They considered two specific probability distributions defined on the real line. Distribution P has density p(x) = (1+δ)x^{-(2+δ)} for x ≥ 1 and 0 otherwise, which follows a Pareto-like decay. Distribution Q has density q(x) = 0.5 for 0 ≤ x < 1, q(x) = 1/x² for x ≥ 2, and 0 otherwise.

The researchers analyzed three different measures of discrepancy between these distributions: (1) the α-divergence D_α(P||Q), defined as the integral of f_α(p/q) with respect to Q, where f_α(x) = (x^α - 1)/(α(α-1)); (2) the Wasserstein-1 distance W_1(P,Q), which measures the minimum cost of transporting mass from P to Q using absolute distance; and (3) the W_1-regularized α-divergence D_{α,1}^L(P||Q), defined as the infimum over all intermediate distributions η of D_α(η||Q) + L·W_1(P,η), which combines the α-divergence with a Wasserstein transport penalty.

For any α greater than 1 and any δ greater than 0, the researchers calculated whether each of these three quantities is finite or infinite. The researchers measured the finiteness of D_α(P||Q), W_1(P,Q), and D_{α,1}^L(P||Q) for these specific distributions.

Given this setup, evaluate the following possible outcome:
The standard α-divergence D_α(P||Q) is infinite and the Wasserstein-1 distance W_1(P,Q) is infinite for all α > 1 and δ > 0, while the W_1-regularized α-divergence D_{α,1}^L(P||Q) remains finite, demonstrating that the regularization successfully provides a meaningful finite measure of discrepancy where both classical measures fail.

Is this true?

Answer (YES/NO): YES